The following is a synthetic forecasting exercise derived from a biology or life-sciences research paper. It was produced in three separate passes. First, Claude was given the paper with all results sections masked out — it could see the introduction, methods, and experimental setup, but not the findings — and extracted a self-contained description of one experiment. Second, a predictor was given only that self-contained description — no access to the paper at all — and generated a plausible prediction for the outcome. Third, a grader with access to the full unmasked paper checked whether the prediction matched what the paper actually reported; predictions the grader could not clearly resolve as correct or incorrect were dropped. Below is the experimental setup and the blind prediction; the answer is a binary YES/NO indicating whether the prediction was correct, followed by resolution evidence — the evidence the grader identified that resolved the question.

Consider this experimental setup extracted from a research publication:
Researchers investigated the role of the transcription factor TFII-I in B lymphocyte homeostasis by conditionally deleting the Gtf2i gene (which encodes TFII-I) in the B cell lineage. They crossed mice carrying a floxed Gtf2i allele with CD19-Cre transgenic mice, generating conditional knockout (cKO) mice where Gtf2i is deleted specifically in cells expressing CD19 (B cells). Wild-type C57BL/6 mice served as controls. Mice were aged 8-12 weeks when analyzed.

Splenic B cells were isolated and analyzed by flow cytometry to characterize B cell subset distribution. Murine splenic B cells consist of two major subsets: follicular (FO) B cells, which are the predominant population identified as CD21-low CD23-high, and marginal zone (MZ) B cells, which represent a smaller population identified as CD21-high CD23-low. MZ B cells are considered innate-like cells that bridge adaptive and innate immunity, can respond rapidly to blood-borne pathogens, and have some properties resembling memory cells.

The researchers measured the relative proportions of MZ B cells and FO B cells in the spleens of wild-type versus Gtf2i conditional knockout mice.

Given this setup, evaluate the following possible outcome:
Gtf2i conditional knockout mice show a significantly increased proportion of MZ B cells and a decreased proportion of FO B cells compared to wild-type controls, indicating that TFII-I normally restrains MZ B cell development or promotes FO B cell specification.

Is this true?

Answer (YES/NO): NO